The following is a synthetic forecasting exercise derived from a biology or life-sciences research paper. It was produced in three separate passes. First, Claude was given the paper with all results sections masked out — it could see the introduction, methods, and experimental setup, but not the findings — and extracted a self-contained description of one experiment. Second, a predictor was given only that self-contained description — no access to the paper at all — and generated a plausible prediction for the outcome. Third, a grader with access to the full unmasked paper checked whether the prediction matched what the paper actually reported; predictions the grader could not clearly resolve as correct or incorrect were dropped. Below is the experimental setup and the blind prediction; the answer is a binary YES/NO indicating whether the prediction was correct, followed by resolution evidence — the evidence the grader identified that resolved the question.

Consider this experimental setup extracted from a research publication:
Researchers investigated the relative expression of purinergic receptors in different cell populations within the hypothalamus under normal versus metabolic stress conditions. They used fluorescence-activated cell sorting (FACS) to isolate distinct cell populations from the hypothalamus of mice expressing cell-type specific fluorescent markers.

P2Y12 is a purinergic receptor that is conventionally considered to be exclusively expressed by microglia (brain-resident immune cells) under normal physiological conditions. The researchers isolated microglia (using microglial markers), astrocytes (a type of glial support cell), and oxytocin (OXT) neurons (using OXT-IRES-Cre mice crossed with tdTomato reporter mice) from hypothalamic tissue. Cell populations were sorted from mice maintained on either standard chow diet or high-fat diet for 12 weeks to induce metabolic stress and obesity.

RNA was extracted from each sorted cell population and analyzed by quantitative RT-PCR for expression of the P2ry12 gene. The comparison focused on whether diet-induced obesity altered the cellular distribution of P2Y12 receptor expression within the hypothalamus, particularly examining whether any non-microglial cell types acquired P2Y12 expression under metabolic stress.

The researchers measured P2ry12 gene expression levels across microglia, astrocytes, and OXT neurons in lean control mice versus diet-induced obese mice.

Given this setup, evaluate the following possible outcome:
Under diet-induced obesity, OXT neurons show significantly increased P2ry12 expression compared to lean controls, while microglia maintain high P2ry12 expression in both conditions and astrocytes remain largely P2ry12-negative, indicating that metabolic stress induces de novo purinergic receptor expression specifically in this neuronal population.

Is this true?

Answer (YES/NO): YES